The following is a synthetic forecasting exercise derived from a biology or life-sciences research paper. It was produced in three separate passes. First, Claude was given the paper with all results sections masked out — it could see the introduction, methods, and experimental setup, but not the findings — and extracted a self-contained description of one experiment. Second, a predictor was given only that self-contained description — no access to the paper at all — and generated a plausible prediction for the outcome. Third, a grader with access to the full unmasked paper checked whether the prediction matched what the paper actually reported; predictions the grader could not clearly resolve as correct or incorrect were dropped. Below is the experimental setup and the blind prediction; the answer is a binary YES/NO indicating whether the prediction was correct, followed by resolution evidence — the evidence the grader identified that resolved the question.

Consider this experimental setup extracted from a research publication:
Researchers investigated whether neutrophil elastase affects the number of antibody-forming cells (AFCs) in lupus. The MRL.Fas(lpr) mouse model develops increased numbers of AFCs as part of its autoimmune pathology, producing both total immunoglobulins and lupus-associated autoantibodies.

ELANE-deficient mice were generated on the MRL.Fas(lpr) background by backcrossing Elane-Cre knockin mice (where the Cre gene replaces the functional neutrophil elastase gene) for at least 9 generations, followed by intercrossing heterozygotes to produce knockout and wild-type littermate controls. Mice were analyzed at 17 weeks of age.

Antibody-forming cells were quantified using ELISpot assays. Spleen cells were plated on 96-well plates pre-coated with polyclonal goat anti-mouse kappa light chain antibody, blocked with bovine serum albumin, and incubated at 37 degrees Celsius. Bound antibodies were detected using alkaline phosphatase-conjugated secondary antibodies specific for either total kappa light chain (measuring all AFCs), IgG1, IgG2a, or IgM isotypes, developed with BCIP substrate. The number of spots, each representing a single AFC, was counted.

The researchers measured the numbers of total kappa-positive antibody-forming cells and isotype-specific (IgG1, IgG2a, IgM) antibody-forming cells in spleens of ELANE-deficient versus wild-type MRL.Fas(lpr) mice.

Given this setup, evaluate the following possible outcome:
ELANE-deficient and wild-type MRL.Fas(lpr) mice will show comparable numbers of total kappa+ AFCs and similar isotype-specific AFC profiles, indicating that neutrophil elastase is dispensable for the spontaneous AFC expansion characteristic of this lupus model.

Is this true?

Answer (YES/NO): YES